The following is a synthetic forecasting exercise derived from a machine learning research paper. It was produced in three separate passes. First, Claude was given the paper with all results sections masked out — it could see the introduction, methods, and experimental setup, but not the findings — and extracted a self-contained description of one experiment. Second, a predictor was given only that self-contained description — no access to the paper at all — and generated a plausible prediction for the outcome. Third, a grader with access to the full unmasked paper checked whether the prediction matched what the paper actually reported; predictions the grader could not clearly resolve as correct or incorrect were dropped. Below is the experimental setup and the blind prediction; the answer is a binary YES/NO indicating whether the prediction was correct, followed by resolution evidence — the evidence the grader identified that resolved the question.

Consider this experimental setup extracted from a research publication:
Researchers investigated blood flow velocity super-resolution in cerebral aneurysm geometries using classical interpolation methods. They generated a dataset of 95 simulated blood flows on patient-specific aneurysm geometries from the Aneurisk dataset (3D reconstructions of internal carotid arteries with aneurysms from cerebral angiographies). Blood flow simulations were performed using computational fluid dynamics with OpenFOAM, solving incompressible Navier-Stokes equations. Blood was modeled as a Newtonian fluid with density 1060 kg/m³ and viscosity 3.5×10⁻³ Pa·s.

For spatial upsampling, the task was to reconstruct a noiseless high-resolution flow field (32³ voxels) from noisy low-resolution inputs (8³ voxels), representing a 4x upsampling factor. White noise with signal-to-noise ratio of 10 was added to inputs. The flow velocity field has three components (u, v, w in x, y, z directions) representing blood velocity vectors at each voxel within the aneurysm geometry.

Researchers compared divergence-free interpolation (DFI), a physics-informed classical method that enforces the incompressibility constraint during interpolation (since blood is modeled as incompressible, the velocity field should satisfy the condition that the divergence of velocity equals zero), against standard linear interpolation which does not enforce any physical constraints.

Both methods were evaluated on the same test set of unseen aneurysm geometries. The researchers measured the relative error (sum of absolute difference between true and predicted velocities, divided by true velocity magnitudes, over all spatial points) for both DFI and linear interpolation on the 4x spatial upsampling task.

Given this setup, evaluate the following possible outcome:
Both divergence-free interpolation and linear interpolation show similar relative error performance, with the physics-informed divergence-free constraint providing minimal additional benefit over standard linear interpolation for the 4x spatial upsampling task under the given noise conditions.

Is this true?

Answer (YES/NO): NO